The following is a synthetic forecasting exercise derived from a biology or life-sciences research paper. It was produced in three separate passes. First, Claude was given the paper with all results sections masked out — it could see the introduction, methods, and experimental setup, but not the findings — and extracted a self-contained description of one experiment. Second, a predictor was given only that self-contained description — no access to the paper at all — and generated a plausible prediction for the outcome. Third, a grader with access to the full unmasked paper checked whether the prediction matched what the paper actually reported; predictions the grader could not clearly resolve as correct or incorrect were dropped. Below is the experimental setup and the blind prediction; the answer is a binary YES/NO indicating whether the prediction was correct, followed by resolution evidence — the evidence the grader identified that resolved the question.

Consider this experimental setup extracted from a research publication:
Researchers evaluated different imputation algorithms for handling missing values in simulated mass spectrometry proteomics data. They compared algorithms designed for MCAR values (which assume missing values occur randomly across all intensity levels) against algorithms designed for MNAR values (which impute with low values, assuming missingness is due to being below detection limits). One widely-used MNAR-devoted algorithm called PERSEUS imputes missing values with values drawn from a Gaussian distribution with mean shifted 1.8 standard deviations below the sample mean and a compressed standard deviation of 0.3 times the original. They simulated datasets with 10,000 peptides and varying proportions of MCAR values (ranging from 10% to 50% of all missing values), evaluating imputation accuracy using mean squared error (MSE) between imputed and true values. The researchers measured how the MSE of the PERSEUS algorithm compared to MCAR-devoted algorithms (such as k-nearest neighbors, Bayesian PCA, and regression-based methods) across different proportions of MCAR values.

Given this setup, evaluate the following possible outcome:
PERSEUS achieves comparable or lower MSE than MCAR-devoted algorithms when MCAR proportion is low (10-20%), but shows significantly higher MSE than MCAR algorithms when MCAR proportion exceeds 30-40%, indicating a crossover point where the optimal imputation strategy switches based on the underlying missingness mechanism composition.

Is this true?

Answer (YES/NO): NO